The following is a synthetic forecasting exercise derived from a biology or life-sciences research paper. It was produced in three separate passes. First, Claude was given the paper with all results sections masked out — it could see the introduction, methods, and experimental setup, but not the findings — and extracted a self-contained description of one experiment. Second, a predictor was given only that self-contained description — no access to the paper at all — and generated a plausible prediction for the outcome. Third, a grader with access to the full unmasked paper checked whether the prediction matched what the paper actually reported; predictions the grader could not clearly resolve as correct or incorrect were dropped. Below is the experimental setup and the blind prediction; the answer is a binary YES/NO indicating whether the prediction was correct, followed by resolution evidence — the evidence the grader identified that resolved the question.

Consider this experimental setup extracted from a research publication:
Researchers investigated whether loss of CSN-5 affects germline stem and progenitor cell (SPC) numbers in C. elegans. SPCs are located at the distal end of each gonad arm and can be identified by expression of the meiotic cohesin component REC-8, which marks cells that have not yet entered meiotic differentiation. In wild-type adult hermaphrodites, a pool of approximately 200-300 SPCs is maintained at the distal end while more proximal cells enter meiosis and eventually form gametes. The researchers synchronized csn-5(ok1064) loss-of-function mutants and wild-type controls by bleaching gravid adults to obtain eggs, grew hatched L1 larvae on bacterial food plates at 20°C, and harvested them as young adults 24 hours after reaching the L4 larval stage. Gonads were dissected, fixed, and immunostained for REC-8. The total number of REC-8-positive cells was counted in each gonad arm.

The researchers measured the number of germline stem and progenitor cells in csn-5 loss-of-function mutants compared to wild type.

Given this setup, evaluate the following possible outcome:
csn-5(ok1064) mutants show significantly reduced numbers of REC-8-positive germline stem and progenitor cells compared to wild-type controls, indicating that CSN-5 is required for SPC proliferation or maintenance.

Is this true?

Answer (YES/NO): YES